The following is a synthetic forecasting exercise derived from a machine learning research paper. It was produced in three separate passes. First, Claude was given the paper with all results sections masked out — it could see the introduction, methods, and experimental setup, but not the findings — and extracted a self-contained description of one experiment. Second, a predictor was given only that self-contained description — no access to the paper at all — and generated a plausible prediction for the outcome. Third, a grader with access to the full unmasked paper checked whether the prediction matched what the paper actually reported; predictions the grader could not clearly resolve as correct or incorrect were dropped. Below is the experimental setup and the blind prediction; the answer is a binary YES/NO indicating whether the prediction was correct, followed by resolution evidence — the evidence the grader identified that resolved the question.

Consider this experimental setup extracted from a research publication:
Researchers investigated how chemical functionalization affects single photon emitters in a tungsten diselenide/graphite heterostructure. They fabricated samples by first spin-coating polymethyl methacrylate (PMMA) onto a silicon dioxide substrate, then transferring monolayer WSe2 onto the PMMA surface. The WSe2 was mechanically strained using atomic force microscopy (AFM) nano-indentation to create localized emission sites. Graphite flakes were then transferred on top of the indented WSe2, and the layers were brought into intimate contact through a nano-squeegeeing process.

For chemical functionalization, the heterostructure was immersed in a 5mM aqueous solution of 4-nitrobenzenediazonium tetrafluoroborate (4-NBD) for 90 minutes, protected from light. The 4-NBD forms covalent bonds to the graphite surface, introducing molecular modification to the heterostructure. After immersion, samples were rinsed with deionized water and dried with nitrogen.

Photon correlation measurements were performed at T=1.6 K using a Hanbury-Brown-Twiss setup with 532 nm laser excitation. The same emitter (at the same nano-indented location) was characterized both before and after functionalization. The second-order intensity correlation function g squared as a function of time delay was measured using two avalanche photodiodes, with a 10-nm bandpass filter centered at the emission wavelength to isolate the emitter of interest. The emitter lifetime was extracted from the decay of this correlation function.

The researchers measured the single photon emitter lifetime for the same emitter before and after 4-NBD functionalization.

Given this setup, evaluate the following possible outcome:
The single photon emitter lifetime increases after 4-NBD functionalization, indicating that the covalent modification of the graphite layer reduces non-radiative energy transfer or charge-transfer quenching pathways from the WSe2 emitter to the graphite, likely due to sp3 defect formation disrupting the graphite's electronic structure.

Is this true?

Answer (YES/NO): NO